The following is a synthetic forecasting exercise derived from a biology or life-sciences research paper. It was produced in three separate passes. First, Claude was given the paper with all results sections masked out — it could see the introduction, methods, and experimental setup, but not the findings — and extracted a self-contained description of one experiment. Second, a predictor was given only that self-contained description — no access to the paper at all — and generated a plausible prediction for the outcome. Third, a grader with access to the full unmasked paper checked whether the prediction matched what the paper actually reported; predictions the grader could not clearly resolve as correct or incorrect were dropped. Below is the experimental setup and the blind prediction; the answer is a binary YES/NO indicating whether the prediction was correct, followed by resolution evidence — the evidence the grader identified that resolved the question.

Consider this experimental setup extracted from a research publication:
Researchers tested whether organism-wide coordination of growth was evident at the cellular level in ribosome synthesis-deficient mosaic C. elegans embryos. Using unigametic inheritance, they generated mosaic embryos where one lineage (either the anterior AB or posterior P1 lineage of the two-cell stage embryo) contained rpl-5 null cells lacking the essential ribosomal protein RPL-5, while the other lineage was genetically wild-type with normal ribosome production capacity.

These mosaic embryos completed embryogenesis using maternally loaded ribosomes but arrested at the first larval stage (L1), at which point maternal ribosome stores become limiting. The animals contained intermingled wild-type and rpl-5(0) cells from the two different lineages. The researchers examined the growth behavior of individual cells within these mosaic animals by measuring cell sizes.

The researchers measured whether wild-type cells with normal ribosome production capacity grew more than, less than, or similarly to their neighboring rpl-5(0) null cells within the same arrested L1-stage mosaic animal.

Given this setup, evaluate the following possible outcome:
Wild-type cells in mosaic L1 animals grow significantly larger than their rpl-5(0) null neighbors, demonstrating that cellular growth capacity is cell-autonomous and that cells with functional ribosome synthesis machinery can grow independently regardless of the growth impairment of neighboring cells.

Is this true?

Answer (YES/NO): NO